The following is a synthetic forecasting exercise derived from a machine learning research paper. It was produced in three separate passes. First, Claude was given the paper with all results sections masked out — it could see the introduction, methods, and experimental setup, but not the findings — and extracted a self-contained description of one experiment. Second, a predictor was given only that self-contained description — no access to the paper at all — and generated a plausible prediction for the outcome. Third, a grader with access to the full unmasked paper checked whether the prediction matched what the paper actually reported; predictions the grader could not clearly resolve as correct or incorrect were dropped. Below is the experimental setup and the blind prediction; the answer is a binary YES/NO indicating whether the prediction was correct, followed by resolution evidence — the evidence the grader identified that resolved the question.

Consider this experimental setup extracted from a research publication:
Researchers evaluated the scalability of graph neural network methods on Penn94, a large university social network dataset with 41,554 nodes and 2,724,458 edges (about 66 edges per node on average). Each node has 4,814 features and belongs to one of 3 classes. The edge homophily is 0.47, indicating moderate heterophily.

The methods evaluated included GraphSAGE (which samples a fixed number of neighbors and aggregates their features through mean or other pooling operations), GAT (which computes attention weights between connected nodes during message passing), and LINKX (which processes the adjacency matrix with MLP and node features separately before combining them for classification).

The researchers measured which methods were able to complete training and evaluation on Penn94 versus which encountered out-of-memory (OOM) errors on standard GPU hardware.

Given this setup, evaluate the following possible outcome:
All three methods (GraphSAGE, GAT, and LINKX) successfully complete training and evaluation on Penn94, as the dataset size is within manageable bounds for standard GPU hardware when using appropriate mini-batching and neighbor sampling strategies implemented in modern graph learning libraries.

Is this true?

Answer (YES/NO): NO